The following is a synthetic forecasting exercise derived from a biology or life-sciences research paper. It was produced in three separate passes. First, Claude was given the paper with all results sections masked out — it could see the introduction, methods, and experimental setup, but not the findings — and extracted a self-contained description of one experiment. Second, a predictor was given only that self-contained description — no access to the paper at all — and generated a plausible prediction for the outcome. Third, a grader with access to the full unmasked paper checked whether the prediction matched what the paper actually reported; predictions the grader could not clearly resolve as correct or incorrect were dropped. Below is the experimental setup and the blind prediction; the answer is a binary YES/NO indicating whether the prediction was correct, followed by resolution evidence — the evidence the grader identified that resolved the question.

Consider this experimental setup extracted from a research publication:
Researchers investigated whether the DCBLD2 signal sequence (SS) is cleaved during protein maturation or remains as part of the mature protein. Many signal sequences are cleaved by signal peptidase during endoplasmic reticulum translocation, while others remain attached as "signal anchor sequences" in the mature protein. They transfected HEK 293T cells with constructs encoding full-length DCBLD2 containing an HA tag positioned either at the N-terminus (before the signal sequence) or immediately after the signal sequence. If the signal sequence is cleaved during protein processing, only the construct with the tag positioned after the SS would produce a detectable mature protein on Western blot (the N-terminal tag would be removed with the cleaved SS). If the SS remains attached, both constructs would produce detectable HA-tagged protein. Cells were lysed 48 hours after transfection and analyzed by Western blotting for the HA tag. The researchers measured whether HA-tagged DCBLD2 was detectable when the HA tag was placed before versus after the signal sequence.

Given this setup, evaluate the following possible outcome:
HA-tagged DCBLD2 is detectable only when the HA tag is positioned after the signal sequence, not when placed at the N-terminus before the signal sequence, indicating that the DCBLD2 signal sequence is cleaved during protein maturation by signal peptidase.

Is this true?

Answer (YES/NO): NO